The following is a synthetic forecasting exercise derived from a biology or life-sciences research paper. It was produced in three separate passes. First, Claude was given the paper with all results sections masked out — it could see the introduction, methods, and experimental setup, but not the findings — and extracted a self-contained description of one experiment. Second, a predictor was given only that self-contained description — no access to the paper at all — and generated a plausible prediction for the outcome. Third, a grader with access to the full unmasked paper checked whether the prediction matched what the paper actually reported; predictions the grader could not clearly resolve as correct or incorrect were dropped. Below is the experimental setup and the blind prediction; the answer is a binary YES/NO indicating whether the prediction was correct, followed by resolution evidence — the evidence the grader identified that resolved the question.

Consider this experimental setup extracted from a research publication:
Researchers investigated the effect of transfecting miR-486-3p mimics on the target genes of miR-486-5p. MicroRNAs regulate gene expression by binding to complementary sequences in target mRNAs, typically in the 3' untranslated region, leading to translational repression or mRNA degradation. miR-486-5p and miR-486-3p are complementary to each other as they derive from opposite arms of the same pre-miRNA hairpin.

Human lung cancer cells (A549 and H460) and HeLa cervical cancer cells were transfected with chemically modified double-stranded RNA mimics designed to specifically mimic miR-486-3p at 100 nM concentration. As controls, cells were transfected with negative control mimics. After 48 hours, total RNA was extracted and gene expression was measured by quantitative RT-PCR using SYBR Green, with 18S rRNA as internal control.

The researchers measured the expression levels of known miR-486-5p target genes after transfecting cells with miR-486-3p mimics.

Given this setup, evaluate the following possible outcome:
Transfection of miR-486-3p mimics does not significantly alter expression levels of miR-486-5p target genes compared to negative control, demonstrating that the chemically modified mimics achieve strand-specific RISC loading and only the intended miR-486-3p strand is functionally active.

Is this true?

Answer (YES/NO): NO